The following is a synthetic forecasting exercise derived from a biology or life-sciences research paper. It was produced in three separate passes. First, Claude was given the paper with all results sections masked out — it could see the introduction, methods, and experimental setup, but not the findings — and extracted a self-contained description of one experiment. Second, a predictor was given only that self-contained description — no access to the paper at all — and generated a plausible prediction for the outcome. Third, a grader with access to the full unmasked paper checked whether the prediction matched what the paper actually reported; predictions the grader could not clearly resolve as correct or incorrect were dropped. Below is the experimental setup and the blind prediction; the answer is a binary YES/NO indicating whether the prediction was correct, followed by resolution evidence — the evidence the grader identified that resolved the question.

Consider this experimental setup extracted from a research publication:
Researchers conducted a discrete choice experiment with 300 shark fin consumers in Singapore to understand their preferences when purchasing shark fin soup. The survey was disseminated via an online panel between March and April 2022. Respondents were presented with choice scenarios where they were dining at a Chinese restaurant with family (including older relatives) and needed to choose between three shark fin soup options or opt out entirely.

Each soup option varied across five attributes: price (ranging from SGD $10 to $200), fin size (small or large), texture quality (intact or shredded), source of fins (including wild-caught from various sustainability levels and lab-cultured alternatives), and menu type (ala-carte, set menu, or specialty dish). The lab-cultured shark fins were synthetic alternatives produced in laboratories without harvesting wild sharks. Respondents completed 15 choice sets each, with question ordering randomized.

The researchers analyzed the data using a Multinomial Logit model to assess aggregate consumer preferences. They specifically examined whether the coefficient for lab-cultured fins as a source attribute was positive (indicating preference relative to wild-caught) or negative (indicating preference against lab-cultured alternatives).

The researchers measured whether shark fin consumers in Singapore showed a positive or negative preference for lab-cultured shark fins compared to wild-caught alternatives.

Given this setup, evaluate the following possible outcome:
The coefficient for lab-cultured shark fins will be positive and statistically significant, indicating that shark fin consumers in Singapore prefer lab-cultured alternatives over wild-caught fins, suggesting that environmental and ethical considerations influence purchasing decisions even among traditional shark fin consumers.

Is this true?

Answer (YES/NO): YES